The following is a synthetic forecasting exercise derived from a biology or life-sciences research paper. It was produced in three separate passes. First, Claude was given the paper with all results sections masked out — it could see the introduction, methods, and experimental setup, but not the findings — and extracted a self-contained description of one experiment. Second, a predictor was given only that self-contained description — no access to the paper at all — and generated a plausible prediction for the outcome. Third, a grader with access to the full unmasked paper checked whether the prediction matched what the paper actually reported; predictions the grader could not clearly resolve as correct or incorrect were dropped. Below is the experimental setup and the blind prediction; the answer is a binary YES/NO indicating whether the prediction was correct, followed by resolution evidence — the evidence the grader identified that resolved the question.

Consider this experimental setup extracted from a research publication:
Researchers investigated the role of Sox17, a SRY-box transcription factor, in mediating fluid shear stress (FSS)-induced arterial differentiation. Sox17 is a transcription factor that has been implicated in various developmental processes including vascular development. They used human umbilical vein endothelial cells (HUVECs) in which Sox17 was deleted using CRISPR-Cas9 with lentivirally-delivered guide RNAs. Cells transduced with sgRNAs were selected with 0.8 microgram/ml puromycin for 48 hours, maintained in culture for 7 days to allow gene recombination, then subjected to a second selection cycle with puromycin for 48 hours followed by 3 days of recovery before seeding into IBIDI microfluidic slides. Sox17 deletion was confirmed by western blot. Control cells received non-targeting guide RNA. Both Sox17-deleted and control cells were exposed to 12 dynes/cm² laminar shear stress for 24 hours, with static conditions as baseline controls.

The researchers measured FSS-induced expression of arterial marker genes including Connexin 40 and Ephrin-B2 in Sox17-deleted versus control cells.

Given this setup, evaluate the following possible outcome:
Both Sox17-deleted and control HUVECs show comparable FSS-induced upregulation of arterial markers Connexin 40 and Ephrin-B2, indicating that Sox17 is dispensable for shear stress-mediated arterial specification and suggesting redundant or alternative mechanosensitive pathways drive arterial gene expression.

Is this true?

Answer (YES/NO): NO